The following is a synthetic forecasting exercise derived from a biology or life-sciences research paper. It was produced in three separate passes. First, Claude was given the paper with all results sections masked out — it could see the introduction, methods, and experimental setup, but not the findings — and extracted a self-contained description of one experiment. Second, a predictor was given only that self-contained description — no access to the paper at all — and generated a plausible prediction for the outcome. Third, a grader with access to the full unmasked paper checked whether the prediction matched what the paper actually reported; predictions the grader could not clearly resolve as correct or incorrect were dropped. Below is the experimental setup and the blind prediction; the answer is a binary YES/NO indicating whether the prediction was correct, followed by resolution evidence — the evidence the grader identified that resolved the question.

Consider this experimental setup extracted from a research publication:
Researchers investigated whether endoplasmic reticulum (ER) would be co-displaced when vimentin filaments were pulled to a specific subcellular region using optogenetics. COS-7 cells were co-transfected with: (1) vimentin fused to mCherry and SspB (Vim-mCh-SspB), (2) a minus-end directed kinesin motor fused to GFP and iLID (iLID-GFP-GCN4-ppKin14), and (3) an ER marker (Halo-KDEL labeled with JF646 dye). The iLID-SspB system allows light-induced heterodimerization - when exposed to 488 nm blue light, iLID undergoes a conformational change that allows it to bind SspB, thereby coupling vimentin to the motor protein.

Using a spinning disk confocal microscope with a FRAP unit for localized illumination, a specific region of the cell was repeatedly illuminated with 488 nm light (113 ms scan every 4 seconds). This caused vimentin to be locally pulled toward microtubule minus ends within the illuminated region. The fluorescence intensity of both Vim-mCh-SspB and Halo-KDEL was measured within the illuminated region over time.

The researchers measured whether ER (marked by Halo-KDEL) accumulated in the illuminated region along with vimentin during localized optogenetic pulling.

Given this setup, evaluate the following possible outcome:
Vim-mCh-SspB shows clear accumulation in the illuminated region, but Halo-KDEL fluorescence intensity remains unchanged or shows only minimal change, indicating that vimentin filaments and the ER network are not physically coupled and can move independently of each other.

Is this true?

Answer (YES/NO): NO